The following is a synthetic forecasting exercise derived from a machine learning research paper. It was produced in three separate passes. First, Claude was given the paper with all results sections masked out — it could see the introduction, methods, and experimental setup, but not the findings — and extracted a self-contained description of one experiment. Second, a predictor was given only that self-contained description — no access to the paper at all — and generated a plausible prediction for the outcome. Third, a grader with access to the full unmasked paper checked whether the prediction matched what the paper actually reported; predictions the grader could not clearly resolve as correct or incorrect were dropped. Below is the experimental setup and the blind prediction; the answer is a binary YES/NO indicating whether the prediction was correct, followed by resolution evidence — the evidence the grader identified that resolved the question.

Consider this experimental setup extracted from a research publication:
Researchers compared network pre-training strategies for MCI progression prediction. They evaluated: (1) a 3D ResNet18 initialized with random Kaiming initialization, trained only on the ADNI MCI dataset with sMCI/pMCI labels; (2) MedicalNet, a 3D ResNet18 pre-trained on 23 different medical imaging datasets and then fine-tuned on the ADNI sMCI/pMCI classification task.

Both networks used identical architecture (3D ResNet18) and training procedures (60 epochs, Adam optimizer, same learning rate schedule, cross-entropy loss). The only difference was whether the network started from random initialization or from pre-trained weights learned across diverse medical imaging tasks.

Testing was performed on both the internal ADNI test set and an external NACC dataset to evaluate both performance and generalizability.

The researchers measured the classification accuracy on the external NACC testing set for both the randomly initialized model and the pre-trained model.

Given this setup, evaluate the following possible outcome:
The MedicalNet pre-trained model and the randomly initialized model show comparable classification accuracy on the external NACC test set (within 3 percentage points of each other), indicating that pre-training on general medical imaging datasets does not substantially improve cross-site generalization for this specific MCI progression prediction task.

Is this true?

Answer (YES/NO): NO